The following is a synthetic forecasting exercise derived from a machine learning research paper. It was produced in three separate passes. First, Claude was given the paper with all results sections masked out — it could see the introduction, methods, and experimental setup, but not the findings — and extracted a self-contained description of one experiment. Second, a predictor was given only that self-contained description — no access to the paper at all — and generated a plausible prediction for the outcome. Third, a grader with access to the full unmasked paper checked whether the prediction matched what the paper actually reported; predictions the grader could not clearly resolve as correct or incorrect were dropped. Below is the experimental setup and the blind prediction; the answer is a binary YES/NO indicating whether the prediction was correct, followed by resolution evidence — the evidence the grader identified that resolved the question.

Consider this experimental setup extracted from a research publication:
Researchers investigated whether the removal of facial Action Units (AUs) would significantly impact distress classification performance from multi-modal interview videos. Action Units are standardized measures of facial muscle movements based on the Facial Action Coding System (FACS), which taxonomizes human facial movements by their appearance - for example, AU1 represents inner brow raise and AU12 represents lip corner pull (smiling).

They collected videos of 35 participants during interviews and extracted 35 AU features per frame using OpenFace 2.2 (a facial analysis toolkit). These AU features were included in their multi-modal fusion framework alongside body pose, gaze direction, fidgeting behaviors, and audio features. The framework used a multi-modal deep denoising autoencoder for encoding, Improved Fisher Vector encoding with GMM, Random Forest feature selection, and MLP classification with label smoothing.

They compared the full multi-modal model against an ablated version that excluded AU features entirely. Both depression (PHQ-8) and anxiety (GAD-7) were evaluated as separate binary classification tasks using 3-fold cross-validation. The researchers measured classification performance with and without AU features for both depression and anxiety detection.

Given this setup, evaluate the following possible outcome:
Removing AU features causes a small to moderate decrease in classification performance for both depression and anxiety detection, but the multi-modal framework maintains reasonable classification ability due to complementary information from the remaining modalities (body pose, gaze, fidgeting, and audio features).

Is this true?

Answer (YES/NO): NO